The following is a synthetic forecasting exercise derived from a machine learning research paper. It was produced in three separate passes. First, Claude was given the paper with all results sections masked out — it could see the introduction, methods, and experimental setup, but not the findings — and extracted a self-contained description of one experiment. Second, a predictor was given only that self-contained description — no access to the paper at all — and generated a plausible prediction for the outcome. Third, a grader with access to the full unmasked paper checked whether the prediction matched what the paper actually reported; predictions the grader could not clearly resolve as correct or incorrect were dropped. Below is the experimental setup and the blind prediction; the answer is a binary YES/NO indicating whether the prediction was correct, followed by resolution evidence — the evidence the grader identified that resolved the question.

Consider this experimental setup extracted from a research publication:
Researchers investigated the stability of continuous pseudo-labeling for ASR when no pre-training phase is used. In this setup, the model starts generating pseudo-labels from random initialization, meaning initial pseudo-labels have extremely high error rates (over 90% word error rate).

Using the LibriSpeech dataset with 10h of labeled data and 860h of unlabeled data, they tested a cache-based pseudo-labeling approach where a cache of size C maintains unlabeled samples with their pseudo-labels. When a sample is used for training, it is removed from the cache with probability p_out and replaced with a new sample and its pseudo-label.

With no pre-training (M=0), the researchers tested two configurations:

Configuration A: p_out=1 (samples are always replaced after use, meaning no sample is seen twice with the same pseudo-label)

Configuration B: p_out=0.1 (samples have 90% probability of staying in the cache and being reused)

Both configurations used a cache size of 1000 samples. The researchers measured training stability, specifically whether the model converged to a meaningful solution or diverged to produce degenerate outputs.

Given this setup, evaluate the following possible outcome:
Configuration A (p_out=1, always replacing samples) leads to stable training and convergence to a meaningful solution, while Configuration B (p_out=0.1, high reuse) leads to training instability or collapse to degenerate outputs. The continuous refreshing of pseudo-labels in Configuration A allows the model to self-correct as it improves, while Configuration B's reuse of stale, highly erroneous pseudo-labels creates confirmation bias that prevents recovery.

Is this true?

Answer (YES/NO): YES